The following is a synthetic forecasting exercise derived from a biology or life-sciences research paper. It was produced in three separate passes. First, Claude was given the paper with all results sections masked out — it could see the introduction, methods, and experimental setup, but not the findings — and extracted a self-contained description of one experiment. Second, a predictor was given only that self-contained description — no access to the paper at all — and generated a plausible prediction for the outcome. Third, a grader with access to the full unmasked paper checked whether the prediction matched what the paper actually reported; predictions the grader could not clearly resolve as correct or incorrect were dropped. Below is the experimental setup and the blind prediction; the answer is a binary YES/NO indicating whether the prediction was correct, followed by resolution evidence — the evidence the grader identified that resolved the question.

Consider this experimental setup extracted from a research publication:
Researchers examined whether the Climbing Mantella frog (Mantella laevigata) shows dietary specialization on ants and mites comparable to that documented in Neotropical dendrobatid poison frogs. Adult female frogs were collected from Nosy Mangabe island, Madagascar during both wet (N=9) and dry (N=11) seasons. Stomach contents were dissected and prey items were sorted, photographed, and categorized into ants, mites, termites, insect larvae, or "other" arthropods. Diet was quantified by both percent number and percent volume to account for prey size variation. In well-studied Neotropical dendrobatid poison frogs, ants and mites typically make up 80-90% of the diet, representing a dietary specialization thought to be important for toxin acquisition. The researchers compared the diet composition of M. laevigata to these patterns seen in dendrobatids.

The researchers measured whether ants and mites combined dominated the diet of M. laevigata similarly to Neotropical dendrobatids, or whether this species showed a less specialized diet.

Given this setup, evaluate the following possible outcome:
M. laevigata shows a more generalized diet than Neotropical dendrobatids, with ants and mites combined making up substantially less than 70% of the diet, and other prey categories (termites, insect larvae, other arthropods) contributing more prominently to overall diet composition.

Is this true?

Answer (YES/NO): NO